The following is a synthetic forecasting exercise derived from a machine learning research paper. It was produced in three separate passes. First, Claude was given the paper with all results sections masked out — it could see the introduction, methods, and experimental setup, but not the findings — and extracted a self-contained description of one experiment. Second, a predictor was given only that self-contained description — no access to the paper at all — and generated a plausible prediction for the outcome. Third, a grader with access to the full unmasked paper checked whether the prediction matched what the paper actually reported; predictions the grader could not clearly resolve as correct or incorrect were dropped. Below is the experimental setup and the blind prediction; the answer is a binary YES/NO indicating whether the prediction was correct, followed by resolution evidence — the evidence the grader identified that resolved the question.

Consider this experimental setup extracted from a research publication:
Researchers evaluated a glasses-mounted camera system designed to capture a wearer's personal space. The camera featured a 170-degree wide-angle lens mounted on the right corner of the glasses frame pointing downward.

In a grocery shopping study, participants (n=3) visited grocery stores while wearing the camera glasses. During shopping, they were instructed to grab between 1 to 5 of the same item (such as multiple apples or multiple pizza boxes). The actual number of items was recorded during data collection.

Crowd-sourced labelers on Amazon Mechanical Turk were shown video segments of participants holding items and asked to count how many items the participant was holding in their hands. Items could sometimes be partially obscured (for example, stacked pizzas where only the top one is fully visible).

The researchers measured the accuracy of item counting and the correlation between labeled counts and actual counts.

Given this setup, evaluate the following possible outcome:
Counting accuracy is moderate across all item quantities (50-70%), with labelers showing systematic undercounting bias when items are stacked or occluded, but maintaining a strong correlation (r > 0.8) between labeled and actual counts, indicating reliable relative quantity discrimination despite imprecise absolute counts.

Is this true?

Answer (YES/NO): NO